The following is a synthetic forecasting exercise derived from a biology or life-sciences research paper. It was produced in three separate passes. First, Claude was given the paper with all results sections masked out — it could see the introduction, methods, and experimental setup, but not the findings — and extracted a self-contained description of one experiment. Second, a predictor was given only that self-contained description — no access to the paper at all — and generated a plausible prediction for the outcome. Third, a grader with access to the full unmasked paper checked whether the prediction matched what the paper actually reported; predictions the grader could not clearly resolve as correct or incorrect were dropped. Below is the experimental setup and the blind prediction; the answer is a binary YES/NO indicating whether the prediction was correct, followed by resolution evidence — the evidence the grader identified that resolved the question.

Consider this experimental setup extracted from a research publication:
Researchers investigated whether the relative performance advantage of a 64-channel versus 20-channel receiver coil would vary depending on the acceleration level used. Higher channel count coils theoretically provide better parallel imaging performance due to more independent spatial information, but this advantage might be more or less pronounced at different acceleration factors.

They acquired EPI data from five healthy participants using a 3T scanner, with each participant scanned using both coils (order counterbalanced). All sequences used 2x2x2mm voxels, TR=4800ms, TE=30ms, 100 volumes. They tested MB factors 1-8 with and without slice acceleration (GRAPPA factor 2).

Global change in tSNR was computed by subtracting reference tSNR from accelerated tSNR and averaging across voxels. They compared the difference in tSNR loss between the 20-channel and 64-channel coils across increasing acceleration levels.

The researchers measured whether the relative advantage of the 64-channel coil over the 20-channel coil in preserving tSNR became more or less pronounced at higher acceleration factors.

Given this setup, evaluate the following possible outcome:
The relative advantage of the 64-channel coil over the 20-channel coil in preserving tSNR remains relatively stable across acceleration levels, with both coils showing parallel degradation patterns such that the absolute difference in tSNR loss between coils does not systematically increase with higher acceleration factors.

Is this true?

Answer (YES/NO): NO